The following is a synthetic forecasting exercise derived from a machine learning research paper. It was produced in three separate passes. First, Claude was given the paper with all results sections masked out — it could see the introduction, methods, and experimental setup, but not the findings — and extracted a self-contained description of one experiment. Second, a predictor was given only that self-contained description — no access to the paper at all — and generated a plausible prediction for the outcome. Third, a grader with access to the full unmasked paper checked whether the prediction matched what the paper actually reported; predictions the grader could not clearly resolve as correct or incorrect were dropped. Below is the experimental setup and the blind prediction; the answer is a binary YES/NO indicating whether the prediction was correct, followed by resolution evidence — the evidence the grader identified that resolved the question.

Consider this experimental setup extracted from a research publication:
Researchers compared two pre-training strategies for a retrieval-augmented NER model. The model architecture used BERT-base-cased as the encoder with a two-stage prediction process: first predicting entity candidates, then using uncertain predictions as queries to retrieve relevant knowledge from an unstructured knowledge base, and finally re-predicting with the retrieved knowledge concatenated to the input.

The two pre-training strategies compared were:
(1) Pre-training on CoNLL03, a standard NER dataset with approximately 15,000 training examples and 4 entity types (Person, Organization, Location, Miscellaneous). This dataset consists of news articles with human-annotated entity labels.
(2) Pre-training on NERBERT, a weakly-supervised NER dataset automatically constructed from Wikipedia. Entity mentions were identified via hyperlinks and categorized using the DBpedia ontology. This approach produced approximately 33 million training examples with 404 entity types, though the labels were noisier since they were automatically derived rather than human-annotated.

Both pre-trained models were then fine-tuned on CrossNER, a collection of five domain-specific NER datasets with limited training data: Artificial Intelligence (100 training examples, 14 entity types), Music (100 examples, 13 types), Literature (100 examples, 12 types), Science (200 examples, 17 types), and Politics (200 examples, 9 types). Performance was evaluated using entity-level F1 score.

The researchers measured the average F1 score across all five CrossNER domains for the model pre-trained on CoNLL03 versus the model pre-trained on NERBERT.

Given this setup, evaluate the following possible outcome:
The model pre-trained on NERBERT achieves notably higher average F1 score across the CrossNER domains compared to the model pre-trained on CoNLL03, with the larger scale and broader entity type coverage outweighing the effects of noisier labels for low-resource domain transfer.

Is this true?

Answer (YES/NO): YES